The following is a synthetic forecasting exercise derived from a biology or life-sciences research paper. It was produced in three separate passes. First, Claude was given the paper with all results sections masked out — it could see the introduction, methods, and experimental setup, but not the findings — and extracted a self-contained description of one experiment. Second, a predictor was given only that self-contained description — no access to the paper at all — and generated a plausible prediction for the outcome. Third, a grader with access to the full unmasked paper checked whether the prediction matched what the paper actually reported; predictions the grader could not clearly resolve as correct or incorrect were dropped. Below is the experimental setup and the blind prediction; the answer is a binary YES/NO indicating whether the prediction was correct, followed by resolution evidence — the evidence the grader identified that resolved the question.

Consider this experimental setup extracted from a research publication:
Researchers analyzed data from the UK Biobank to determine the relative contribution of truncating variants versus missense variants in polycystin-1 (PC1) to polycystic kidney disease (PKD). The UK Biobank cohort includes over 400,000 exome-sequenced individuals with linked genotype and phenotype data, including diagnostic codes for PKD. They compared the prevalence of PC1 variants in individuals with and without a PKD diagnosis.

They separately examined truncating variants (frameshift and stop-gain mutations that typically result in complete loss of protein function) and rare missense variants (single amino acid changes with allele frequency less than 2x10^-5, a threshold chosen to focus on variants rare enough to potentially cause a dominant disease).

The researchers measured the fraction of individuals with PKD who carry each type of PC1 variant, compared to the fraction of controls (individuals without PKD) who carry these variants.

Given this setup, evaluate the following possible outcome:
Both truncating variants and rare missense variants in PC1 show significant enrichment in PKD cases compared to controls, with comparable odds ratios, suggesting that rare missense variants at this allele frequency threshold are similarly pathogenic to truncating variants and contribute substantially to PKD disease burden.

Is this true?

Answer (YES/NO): NO